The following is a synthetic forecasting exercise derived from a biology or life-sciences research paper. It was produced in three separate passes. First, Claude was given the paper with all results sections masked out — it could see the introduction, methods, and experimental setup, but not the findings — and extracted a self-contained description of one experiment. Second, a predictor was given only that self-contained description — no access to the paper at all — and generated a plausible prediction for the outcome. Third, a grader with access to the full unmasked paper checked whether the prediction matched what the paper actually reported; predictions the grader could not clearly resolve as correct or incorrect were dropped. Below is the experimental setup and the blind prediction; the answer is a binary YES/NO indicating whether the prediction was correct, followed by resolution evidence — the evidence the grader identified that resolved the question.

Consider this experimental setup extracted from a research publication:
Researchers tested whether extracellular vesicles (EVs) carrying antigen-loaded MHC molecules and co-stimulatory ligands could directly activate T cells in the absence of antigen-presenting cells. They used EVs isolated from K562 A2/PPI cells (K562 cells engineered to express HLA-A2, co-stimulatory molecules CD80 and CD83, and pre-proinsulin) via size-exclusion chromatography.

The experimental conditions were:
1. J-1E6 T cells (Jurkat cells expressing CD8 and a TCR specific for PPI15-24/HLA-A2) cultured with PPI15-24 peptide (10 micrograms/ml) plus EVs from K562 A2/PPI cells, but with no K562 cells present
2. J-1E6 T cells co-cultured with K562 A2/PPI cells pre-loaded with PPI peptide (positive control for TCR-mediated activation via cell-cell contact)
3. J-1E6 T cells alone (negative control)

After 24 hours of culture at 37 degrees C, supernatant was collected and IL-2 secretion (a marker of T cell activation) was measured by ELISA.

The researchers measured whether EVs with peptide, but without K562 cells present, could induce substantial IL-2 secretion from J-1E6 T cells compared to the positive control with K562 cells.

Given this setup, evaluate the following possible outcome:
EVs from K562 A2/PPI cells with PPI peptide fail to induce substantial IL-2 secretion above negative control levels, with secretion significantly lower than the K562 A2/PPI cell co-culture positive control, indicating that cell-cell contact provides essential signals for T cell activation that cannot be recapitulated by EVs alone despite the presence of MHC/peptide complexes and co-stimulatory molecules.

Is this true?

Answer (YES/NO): YES